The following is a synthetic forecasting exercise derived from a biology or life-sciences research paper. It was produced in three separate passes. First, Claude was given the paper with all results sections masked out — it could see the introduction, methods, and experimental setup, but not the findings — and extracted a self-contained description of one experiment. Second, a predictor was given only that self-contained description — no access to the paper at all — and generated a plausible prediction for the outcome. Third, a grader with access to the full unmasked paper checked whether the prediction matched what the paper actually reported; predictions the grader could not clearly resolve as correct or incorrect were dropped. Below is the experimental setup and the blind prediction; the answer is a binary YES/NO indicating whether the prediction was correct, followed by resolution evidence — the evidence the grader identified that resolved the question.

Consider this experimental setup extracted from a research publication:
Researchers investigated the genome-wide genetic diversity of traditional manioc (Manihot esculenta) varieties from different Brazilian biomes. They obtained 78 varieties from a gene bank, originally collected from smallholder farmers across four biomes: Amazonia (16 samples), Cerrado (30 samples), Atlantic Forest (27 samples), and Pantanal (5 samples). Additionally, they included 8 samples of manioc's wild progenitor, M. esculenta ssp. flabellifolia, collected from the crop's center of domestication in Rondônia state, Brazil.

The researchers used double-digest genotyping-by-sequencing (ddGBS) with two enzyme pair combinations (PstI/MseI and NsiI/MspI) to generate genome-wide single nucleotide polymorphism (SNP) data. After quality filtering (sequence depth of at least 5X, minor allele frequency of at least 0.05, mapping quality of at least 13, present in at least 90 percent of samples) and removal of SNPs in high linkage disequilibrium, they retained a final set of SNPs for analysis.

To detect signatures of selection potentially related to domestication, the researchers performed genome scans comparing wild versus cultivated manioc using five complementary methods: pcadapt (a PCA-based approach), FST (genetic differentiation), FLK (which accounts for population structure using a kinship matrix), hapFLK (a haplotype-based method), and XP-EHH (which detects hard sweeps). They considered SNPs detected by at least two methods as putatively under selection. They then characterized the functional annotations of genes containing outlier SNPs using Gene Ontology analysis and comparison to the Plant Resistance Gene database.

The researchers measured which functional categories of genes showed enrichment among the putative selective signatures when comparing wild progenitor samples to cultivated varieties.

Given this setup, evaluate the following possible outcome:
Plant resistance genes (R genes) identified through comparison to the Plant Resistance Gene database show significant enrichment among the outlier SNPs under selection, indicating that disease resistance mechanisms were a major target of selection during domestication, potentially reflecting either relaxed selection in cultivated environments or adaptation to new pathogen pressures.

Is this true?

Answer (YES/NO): NO